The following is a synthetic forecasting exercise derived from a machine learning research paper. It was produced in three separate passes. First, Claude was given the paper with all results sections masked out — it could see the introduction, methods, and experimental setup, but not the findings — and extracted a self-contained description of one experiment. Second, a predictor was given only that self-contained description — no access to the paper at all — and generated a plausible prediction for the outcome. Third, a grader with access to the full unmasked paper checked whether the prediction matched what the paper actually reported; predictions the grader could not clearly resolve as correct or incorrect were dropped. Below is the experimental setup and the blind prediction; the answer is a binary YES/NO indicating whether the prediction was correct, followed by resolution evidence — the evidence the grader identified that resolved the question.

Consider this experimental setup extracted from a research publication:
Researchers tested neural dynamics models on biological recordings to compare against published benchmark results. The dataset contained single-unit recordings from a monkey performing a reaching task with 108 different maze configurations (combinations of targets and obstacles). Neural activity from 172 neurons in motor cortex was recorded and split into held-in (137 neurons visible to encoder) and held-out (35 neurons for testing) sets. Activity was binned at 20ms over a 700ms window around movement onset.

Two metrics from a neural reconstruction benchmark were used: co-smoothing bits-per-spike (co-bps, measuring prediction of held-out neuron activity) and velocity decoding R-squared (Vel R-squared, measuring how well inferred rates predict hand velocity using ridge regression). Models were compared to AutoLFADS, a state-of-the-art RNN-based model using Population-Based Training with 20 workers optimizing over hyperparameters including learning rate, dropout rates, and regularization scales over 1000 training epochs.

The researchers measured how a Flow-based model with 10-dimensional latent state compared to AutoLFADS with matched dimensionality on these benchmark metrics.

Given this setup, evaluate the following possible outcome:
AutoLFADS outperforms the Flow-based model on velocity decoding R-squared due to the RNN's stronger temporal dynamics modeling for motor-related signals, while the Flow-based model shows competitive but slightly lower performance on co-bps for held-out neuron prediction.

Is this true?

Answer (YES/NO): NO